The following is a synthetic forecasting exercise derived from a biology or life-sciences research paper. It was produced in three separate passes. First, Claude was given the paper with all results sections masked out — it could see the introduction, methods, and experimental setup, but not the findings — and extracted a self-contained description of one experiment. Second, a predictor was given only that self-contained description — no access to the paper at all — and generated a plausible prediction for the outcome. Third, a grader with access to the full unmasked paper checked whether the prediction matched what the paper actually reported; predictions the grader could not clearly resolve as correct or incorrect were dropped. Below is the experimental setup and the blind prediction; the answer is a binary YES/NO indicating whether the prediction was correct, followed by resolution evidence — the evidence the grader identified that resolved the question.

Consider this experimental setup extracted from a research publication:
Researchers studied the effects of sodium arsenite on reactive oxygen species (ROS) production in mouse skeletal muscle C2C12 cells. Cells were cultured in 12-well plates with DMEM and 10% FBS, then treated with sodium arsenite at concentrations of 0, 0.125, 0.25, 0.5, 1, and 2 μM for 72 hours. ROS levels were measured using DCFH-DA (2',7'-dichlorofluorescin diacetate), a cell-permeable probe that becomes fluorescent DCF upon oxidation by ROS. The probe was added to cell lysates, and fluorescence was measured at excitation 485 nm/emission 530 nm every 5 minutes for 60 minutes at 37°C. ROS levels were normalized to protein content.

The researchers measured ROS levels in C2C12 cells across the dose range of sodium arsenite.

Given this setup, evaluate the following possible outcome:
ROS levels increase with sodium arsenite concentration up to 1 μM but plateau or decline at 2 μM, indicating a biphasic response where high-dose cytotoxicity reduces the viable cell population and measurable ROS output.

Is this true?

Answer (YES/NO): NO